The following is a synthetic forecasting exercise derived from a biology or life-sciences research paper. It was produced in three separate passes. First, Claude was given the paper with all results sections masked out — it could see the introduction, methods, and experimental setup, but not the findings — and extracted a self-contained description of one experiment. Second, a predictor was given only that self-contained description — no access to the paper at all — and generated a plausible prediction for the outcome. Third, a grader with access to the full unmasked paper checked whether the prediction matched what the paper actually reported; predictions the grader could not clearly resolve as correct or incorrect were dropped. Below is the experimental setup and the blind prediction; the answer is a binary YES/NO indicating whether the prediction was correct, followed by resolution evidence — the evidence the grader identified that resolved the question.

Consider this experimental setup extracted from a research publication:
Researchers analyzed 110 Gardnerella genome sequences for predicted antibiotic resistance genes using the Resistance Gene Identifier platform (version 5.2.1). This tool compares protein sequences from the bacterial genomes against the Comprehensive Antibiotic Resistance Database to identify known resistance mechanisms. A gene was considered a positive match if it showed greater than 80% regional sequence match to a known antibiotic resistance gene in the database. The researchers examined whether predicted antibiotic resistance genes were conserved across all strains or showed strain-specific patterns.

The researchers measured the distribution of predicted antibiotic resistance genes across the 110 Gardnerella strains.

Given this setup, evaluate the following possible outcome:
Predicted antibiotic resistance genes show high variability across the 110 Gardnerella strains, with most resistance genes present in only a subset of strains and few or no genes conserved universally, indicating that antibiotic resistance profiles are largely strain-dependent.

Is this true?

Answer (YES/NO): NO